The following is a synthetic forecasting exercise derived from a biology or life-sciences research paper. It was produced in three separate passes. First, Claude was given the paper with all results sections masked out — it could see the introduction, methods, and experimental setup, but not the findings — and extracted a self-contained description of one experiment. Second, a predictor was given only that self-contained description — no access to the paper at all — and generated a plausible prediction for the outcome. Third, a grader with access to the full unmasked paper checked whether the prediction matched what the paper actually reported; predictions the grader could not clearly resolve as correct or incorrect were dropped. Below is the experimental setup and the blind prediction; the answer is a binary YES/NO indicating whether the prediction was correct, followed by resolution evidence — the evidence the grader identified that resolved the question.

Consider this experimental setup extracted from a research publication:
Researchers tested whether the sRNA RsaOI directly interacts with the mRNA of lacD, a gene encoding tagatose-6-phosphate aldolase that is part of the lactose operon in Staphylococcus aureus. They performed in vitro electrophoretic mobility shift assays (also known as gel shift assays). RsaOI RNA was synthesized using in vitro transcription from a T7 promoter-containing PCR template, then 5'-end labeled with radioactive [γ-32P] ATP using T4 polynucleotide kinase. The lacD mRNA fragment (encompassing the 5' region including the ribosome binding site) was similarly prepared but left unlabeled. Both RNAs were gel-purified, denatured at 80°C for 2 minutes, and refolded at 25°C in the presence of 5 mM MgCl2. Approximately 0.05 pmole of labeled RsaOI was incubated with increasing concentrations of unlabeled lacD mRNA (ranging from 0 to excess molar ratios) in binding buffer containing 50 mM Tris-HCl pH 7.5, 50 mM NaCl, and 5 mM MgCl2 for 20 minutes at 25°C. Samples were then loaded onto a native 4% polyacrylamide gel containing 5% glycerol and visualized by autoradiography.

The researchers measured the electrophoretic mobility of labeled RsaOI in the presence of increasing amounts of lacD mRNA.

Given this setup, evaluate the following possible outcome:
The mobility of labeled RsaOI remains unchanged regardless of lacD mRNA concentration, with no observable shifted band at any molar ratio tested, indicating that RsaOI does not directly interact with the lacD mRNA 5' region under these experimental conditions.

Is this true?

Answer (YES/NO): NO